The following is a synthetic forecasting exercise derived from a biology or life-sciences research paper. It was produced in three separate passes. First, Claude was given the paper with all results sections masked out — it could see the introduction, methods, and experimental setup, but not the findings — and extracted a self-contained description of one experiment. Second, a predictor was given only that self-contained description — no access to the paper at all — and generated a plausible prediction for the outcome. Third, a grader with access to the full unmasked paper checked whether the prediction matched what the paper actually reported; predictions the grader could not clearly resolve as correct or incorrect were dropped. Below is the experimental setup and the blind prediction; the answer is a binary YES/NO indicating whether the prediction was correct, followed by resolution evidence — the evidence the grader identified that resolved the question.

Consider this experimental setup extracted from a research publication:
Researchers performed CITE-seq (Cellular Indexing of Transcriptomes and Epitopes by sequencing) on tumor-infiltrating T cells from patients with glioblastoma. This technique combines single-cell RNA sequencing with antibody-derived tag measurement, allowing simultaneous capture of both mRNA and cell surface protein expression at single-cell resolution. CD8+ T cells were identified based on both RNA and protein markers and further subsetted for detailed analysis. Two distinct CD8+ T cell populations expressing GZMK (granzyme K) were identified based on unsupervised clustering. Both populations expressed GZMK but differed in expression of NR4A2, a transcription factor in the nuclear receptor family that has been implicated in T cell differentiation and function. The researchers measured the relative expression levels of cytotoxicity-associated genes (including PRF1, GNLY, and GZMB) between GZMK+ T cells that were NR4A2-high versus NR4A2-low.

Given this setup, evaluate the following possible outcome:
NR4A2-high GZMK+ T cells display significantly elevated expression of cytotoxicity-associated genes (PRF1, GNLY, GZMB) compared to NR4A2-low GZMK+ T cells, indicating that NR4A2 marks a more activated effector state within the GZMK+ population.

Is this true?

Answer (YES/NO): NO